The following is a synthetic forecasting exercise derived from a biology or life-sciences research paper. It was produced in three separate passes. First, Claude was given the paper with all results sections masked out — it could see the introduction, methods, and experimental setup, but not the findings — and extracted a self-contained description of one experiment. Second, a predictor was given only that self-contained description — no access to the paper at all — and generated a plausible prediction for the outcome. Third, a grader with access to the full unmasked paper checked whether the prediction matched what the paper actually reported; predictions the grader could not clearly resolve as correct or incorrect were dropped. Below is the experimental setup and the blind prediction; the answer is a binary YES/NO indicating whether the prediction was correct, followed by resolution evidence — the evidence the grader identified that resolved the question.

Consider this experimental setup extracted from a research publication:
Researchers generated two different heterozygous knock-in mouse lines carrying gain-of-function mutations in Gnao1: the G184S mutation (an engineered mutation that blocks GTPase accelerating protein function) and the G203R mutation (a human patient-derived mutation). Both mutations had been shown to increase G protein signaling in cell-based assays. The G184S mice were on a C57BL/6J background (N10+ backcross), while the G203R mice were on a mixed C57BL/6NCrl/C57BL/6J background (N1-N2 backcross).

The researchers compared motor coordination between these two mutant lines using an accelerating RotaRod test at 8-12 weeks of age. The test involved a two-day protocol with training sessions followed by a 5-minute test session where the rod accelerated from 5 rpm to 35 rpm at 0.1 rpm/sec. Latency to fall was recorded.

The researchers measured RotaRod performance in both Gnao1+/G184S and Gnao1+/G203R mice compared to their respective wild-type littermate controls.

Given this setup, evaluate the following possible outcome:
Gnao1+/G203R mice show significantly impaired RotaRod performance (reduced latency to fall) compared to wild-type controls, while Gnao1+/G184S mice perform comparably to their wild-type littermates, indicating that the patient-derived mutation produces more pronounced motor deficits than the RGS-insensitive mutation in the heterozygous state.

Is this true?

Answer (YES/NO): NO